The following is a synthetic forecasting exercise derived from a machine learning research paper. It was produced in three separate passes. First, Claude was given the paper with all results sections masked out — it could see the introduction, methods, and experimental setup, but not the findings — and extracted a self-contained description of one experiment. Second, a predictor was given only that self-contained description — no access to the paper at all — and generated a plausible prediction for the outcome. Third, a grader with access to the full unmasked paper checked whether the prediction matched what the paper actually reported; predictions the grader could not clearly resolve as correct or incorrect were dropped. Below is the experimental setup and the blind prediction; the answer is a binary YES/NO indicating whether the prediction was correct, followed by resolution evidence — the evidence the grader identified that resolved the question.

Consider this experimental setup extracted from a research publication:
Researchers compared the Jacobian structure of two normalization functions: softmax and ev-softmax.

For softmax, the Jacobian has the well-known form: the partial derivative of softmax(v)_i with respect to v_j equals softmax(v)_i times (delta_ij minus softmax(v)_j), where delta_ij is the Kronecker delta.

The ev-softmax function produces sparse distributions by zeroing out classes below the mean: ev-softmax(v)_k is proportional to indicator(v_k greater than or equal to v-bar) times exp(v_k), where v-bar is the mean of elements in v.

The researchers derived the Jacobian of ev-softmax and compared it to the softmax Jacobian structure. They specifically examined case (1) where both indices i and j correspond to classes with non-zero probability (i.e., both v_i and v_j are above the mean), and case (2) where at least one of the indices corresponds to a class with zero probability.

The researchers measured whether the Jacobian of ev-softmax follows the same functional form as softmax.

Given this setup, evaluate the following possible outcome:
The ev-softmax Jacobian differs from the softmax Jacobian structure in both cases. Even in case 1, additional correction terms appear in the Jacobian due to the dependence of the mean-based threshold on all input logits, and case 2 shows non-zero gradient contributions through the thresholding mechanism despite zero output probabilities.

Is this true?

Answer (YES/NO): NO